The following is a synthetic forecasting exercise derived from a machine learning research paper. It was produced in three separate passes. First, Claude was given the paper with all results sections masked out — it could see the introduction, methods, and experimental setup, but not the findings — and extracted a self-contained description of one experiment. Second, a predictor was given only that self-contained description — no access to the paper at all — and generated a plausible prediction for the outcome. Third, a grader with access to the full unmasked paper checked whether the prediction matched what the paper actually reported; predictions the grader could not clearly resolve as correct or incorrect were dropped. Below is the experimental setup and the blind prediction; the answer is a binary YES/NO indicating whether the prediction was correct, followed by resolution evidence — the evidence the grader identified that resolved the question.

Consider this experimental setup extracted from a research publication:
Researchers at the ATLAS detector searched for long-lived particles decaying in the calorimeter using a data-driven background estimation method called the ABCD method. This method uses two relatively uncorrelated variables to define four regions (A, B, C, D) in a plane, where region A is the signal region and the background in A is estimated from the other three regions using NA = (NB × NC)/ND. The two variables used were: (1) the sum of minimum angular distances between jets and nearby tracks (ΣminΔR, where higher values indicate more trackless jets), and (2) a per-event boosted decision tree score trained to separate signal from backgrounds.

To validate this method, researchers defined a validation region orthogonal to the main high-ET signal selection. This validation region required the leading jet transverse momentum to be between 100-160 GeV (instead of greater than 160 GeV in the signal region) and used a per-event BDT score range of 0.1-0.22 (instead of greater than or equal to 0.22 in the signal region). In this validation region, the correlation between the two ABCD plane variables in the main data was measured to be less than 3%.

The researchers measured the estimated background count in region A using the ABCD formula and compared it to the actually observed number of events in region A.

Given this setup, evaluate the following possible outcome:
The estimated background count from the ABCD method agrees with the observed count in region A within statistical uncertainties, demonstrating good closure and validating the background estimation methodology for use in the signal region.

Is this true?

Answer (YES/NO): YES